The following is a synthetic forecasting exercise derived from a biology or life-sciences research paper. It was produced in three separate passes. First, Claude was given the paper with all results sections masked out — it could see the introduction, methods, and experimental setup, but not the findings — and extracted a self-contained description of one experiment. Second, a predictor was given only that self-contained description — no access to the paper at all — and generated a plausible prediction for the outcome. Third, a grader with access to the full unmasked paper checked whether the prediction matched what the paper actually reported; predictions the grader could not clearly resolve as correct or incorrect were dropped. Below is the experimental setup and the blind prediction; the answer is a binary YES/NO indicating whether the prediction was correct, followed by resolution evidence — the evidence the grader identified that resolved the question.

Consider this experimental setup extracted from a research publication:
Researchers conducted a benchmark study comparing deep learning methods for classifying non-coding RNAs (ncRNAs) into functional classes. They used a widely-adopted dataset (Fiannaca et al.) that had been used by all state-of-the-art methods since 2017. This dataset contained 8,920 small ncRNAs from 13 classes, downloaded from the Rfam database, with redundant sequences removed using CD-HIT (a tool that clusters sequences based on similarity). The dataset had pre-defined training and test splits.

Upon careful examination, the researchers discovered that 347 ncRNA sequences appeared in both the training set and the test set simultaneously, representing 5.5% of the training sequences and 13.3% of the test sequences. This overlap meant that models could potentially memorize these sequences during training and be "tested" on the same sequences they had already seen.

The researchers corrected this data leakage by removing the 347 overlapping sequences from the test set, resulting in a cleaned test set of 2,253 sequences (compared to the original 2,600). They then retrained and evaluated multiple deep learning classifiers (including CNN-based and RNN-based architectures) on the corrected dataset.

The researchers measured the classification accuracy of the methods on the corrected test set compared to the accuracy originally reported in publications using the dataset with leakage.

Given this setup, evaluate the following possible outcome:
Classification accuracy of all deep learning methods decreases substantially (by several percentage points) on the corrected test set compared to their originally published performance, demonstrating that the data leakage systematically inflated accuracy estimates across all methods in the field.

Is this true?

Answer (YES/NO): YES